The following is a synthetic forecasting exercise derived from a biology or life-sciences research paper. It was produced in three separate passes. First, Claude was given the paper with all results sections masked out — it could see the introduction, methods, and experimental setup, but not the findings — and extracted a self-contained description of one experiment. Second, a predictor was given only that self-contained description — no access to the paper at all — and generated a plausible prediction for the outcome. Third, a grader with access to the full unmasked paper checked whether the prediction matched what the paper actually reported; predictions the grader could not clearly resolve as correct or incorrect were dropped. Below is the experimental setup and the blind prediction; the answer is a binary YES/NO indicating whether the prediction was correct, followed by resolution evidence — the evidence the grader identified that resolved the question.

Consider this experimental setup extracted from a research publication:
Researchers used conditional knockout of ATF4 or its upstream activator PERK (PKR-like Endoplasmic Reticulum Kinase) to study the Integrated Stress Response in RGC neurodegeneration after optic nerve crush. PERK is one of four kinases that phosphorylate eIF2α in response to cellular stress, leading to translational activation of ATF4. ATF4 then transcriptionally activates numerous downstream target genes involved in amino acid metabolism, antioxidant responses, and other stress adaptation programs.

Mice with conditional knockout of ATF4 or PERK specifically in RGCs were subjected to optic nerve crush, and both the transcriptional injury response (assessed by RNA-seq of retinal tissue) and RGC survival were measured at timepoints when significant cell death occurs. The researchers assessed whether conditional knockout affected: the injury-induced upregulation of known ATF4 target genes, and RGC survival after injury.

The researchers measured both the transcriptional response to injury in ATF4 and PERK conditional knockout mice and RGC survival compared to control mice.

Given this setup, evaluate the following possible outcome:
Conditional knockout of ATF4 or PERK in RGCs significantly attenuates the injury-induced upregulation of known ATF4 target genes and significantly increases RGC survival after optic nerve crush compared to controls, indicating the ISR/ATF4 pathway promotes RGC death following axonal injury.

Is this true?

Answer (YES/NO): YES